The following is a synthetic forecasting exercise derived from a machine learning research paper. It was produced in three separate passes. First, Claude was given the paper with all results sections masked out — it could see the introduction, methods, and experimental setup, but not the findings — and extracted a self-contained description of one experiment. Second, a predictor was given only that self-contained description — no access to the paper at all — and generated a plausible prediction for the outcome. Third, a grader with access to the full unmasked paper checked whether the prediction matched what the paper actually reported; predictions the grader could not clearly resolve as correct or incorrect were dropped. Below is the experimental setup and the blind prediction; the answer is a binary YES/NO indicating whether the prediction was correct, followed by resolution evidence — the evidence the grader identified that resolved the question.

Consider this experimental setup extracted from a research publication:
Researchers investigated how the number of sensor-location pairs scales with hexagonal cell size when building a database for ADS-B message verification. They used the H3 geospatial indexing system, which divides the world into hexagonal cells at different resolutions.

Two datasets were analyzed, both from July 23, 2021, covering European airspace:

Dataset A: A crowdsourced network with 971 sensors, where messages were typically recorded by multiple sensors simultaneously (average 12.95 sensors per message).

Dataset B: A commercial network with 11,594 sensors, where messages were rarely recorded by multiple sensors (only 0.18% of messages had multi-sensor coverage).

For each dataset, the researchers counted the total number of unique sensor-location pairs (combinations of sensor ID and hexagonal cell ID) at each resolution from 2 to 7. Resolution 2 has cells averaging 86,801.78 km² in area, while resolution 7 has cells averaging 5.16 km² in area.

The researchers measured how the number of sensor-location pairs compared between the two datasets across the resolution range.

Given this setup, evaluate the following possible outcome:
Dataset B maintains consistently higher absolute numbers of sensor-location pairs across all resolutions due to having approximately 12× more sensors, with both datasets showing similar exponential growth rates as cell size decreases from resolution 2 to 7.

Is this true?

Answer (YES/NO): NO